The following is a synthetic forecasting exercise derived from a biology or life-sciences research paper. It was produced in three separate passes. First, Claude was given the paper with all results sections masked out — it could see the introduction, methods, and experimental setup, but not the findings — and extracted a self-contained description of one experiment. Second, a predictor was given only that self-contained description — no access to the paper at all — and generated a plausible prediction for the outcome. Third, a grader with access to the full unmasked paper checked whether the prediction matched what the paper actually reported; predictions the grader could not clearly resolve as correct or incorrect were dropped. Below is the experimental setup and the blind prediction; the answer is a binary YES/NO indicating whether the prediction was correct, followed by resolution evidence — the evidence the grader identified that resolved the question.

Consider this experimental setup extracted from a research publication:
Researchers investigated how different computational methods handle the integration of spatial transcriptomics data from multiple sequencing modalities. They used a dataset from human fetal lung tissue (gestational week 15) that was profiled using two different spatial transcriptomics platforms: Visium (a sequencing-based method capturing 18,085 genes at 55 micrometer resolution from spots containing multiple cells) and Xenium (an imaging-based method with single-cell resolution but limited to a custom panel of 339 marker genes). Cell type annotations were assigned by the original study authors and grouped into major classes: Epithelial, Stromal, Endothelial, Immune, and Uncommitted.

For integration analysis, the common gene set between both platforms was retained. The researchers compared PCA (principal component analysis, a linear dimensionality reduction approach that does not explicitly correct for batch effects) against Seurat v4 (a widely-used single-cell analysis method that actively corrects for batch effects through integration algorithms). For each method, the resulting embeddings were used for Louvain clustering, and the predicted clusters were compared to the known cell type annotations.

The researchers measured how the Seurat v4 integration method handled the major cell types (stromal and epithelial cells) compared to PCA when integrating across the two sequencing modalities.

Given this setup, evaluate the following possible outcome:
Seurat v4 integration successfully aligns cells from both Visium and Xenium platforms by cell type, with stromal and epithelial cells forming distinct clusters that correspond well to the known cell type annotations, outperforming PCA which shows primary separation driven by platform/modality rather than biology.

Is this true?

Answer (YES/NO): NO